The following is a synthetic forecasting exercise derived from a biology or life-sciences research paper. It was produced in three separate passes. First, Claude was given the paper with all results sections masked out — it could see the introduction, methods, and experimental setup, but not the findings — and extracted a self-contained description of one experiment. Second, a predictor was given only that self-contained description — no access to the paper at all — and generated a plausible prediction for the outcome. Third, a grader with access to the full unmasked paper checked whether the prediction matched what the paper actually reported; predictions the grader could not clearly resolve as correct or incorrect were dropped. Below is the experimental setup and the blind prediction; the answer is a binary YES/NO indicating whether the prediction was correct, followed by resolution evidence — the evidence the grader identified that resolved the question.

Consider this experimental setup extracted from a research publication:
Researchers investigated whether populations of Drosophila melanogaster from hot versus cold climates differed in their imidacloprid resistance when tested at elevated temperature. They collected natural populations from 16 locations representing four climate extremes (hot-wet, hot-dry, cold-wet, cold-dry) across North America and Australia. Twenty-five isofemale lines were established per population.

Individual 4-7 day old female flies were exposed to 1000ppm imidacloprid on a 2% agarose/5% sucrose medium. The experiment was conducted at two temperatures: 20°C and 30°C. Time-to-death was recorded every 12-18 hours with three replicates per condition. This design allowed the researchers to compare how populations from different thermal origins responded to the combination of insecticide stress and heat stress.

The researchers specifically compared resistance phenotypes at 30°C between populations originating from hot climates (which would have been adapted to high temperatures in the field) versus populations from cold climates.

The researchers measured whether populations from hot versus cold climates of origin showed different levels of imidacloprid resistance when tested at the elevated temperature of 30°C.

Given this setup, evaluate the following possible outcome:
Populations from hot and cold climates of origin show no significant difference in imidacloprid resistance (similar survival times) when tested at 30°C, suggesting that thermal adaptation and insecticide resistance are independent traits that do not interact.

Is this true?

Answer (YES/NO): NO